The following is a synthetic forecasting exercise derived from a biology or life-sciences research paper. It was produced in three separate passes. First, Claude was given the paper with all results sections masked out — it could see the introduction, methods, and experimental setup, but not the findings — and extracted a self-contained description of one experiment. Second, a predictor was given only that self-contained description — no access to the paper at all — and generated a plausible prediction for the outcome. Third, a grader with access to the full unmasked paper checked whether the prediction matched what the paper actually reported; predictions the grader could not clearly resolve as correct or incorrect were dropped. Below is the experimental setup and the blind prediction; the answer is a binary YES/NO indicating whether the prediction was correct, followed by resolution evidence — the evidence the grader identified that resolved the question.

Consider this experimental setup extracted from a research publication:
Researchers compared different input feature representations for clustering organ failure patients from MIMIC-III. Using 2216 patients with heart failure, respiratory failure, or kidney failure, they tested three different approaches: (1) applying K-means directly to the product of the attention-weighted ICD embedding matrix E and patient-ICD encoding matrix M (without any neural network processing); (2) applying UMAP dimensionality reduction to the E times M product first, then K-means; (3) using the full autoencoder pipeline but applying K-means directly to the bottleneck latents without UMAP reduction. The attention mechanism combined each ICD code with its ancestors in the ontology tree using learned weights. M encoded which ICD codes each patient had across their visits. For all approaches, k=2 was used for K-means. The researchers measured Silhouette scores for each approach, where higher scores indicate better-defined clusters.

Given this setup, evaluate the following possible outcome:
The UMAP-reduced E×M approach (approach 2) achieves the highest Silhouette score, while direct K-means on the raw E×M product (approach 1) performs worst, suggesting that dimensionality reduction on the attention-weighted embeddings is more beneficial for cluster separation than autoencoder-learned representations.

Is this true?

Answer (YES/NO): YES